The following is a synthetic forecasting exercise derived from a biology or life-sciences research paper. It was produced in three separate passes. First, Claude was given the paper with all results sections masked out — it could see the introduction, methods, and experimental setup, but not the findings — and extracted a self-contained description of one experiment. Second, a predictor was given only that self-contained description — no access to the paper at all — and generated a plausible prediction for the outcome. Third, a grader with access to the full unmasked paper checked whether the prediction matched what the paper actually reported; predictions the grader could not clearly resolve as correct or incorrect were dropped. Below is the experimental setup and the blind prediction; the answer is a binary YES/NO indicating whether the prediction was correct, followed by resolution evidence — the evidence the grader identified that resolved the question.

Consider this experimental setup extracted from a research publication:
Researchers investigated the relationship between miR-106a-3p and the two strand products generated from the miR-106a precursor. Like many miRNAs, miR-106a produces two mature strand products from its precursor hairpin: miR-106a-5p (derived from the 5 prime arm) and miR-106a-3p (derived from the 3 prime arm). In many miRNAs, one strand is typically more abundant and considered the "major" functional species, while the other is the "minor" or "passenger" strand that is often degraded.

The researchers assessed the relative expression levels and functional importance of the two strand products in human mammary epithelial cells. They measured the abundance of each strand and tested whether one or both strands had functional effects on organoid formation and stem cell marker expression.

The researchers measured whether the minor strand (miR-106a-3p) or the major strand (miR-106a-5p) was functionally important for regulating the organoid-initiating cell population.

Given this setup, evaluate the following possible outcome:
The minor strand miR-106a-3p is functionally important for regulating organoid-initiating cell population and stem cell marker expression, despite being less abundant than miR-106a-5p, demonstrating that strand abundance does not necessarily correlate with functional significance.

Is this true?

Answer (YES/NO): YES